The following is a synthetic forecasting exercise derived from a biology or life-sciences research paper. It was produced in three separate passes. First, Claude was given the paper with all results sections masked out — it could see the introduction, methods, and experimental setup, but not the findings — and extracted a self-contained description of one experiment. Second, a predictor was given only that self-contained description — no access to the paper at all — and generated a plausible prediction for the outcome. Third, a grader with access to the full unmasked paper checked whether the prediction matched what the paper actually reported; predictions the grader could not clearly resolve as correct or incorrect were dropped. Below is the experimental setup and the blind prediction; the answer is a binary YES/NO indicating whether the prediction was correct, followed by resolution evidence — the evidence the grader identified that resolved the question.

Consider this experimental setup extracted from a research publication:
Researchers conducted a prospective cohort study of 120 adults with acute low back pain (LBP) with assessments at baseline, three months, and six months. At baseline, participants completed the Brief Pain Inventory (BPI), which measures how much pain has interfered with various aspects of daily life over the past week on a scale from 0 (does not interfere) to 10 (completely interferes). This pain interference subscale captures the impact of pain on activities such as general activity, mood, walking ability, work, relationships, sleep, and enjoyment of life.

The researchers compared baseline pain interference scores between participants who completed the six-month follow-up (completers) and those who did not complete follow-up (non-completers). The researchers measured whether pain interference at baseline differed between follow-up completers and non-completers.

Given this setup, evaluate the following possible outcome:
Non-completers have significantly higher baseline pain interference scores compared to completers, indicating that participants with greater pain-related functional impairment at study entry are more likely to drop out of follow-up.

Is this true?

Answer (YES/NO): YES